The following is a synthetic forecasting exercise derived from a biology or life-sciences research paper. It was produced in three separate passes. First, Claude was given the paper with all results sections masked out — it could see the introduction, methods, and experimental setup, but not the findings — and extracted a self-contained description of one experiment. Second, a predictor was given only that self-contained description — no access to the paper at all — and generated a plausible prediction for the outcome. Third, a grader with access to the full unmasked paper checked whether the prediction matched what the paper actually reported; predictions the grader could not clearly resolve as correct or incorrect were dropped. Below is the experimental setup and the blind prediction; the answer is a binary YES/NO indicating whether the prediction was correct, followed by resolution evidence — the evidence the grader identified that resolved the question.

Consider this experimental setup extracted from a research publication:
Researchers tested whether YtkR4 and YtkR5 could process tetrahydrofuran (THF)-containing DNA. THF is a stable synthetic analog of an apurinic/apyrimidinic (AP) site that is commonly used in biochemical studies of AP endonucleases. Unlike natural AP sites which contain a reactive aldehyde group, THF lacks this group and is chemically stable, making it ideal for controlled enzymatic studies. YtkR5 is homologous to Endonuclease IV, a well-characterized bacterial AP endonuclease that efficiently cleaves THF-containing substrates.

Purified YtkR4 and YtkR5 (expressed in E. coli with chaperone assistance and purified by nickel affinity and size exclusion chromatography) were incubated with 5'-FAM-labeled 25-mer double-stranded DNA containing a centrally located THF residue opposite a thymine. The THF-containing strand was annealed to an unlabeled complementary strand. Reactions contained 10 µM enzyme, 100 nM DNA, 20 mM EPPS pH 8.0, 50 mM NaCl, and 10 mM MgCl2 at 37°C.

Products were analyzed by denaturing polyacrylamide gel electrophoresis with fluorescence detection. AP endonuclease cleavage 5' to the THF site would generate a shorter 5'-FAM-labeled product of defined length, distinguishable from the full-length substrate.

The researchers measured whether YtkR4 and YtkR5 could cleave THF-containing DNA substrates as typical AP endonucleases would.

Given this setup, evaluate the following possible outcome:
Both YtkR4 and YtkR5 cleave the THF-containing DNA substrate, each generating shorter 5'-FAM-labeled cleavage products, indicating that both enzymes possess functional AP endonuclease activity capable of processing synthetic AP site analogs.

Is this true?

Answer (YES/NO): YES